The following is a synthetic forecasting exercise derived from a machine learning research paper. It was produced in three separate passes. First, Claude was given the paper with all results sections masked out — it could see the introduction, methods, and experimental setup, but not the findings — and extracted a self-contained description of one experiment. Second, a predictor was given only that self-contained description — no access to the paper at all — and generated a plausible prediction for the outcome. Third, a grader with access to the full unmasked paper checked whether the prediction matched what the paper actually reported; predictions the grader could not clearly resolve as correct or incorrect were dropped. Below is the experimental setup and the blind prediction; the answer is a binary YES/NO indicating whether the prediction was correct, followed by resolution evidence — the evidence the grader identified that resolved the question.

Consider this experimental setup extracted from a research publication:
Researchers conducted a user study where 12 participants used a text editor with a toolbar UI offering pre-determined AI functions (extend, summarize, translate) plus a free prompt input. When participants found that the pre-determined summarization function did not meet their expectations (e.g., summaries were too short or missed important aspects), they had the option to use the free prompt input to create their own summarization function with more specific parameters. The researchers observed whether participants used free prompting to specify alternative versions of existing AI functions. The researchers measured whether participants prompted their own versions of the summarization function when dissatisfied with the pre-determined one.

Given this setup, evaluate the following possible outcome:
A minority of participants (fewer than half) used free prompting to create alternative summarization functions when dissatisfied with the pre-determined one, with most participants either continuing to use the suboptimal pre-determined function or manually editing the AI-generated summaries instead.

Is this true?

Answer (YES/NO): NO